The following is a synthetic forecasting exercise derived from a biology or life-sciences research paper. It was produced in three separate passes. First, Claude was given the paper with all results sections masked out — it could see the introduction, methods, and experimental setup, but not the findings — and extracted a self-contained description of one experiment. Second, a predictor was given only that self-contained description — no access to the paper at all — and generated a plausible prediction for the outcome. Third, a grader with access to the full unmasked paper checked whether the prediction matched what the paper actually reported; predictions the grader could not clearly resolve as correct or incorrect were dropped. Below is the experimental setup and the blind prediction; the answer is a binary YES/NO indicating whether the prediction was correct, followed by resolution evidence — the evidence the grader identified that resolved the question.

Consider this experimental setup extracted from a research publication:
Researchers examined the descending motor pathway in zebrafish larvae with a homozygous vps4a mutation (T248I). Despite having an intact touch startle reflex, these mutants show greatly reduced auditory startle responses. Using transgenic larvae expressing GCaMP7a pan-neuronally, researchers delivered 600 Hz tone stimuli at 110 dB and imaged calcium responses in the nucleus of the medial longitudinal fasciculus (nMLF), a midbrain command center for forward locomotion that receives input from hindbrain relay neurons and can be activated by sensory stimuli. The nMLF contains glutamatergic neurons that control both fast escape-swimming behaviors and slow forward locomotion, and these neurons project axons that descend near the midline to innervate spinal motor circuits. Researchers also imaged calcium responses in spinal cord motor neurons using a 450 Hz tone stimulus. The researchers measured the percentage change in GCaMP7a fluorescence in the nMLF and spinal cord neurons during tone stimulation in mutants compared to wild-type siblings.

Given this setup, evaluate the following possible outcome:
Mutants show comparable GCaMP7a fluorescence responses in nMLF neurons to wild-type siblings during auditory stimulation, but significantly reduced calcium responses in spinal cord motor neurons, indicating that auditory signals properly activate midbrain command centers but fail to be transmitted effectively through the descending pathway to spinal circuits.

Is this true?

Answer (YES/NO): NO